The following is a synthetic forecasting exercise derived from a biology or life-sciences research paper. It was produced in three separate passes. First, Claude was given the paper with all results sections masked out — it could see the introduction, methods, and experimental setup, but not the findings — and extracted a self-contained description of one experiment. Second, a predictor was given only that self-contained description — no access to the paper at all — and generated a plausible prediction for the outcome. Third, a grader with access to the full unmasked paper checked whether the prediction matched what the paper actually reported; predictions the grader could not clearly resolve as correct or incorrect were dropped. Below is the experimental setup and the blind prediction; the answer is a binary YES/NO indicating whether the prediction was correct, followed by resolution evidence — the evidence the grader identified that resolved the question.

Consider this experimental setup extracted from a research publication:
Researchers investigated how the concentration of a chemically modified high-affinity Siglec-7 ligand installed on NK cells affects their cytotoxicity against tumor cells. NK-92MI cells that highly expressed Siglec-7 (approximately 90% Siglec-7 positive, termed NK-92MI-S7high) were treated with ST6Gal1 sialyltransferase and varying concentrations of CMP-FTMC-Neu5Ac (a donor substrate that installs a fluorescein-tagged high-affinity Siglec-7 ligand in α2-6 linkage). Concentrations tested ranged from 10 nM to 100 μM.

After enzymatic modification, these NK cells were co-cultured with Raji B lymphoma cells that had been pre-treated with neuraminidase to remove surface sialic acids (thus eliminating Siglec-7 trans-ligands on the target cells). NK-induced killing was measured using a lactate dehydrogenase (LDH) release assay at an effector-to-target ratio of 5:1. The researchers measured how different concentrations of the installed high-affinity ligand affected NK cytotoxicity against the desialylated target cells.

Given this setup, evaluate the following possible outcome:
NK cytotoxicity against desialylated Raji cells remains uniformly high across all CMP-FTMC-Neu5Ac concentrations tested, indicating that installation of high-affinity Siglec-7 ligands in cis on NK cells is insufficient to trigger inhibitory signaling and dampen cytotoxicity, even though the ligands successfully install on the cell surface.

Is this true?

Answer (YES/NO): NO